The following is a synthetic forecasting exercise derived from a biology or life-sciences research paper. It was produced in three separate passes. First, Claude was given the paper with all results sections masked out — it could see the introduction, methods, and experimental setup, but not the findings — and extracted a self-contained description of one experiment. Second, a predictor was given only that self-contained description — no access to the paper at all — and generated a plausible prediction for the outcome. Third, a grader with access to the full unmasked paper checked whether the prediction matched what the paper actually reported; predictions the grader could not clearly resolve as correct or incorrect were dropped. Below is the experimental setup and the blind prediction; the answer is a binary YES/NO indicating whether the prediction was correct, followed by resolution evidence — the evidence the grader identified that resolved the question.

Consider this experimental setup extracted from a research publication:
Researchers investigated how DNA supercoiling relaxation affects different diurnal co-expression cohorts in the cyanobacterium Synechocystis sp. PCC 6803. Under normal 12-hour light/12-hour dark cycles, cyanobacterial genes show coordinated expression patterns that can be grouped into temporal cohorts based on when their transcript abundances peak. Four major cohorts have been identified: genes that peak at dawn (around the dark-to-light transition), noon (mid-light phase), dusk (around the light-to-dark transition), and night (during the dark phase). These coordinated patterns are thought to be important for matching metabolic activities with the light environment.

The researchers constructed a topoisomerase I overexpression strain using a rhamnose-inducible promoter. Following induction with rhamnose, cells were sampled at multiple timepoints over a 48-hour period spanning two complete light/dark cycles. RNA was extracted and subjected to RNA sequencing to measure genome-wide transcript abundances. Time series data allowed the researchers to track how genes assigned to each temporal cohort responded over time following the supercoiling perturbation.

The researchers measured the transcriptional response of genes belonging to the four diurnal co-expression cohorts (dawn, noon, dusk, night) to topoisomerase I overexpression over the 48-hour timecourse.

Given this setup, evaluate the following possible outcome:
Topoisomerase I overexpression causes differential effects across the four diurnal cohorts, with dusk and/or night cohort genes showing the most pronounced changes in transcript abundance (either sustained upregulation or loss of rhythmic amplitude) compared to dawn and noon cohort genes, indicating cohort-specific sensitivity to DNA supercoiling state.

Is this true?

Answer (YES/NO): NO